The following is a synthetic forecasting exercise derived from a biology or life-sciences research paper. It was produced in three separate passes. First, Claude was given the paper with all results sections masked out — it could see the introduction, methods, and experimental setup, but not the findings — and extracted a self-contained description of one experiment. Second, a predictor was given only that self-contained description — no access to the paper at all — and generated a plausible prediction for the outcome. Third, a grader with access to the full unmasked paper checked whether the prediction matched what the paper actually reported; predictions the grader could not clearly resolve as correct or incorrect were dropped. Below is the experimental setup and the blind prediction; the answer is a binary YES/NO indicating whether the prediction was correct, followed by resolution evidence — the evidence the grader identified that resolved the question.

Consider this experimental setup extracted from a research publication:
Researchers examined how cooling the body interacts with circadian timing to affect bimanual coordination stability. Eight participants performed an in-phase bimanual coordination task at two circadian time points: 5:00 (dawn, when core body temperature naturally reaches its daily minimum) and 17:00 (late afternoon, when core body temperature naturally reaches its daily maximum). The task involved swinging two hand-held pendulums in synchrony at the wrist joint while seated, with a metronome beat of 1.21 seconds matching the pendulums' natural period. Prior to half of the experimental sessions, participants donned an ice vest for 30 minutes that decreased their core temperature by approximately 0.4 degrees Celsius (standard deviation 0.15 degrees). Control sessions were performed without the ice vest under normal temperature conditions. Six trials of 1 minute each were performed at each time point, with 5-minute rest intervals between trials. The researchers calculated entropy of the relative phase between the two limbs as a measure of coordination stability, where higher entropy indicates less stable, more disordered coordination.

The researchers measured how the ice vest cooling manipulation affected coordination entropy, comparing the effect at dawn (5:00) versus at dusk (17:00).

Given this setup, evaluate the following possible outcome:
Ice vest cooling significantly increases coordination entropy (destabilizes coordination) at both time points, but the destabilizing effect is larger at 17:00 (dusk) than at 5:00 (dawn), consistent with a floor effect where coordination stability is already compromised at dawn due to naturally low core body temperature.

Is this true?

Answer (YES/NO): NO